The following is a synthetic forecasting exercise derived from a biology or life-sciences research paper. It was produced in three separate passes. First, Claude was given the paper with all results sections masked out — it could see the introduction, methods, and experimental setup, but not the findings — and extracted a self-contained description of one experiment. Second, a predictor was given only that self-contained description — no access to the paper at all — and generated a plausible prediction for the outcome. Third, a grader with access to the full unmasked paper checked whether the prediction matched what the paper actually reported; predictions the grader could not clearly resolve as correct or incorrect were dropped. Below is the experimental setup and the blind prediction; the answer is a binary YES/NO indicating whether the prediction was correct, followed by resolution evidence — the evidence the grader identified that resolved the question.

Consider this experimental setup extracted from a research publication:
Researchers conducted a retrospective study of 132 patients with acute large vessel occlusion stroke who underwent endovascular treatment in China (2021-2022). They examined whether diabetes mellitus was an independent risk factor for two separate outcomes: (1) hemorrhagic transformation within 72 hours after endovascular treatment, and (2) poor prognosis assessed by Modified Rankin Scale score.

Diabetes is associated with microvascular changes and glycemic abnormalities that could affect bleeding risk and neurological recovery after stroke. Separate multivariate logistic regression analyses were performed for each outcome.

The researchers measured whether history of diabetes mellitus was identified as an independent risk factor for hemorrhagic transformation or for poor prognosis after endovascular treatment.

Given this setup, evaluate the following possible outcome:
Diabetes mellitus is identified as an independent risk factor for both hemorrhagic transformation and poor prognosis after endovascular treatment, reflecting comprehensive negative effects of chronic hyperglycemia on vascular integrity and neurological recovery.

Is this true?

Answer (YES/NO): NO